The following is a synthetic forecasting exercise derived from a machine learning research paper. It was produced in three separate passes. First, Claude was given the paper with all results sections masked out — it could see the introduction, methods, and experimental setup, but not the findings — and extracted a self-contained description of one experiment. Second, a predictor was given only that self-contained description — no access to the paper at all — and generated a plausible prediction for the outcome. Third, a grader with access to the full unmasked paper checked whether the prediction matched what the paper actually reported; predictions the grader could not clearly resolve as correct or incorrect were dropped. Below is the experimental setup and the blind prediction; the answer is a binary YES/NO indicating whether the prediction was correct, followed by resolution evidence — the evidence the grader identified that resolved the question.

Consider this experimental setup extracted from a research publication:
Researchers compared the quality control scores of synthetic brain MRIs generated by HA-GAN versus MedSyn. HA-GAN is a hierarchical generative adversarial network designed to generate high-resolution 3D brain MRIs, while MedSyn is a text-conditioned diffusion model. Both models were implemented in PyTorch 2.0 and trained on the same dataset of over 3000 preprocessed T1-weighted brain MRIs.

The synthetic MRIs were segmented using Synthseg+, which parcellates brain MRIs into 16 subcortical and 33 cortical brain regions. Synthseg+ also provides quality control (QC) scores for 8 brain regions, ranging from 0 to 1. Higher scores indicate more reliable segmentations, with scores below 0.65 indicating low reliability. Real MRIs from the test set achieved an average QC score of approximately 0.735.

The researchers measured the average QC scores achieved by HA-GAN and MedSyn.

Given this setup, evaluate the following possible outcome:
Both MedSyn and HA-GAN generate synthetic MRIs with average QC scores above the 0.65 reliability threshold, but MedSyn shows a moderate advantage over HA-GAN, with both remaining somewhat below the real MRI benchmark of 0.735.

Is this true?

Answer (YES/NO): NO